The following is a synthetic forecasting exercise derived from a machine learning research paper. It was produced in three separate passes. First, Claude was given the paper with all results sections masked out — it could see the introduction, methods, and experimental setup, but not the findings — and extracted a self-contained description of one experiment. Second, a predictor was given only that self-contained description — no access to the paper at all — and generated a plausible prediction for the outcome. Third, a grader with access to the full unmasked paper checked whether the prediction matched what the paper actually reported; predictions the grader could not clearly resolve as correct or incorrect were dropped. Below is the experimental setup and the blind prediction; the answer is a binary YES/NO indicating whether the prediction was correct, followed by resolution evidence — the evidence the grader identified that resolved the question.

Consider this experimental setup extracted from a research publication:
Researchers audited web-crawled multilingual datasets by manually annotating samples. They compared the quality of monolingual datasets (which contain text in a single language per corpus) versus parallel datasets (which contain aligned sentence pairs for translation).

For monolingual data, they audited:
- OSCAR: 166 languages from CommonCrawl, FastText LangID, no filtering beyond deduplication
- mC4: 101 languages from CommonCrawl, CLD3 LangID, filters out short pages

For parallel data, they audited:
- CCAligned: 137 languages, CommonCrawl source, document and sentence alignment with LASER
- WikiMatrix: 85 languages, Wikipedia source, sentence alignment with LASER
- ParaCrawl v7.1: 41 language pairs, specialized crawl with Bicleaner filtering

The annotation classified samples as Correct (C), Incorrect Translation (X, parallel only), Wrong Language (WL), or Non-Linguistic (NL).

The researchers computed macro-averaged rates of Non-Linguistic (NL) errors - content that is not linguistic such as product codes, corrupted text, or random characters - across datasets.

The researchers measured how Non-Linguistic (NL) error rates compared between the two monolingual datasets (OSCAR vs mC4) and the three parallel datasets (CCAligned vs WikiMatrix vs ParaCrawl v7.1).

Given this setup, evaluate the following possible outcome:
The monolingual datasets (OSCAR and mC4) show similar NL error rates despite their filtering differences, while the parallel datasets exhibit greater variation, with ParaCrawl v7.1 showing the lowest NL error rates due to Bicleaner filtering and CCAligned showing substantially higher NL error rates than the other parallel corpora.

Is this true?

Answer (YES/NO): NO